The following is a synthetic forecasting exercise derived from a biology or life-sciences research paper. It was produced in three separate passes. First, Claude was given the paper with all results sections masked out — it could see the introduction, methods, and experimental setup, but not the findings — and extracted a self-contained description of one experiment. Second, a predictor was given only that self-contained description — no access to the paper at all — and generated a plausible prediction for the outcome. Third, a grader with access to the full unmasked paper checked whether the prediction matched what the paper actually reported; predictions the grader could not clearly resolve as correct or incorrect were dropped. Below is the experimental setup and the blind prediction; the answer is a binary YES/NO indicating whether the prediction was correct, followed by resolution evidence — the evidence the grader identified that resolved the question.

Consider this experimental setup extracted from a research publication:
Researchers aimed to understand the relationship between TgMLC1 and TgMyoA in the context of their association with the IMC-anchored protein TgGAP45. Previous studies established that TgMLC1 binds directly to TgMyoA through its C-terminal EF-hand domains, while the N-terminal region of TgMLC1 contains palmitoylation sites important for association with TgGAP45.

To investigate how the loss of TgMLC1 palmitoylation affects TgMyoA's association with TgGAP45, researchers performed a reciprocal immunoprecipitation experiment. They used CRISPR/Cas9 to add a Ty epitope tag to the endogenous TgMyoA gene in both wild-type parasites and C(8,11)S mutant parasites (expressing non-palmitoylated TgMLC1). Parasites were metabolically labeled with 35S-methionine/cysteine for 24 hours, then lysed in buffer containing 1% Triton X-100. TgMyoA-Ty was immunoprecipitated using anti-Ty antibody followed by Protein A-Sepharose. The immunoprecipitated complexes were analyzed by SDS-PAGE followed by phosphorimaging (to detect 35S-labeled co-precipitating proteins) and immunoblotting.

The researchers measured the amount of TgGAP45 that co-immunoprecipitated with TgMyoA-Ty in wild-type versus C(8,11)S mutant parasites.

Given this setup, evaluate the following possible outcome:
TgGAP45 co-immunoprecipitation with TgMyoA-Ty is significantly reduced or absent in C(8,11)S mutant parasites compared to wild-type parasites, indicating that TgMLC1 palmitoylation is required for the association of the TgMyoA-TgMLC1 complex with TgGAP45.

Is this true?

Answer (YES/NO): YES